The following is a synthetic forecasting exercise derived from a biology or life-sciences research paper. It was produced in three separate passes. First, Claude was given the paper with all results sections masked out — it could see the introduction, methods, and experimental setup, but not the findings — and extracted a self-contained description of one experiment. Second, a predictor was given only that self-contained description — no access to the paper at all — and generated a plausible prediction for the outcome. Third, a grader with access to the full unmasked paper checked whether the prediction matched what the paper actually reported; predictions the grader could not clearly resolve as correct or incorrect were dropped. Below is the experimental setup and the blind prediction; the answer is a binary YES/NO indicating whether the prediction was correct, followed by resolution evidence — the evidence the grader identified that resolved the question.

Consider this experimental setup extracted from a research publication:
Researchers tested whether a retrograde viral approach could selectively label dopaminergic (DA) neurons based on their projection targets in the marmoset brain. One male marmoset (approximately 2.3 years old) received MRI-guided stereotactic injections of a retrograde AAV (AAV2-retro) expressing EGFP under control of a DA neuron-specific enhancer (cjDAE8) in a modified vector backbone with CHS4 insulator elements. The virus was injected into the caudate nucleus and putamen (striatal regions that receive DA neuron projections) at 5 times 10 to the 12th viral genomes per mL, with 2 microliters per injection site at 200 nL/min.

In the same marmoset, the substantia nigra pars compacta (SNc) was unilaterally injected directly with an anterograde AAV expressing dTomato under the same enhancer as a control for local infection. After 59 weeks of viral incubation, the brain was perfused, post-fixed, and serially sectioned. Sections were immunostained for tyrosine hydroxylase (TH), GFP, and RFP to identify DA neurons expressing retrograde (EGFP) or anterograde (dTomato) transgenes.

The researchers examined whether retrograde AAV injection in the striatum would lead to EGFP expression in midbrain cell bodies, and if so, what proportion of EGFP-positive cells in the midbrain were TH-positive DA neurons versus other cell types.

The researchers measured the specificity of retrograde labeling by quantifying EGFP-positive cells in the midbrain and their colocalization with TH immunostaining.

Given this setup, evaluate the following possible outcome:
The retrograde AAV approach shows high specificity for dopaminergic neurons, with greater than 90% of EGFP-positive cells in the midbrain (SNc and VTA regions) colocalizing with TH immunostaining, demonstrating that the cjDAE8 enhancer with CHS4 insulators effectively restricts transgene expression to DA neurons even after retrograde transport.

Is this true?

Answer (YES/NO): YES